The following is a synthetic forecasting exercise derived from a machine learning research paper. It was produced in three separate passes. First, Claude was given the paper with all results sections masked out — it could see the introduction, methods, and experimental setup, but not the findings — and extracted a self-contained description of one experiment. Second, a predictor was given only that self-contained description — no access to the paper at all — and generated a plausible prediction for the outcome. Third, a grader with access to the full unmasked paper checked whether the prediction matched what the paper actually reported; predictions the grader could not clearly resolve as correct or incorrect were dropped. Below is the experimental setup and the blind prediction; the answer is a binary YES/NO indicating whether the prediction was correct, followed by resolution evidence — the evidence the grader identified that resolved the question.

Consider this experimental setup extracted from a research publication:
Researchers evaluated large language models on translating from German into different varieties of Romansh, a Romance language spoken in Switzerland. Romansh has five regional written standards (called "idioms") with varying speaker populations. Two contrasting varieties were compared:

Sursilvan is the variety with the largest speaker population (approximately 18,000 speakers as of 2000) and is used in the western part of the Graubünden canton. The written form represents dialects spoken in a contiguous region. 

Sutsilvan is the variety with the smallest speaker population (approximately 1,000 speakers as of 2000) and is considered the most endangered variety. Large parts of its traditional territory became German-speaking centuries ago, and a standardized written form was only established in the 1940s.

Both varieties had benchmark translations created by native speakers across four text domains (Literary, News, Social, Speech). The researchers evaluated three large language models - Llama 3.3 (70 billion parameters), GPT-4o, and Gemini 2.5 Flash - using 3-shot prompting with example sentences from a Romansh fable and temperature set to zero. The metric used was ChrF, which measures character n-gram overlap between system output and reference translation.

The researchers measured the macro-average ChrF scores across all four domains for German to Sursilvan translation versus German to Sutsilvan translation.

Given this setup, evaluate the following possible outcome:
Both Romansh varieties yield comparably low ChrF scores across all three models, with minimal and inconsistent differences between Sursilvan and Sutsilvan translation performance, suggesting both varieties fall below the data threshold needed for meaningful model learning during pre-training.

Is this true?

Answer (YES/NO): NO